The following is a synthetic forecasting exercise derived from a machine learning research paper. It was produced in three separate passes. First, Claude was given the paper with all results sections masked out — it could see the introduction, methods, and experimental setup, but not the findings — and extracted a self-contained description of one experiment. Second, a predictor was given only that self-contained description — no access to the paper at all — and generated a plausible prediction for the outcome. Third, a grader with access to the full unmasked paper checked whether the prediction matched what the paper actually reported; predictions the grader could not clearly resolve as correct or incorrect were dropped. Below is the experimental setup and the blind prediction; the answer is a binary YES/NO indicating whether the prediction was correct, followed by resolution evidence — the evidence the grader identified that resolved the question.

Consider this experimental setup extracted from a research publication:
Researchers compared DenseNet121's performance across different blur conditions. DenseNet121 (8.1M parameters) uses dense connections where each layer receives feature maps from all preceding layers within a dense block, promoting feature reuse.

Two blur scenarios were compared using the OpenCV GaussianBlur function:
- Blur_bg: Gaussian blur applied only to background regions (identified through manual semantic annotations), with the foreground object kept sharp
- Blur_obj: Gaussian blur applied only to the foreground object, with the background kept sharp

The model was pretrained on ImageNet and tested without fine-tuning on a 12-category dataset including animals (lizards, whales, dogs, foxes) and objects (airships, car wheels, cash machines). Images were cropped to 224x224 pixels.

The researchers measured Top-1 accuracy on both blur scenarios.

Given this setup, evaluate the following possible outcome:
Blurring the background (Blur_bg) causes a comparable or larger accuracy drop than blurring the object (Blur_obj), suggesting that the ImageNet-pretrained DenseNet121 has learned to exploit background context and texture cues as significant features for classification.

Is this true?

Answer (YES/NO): NO